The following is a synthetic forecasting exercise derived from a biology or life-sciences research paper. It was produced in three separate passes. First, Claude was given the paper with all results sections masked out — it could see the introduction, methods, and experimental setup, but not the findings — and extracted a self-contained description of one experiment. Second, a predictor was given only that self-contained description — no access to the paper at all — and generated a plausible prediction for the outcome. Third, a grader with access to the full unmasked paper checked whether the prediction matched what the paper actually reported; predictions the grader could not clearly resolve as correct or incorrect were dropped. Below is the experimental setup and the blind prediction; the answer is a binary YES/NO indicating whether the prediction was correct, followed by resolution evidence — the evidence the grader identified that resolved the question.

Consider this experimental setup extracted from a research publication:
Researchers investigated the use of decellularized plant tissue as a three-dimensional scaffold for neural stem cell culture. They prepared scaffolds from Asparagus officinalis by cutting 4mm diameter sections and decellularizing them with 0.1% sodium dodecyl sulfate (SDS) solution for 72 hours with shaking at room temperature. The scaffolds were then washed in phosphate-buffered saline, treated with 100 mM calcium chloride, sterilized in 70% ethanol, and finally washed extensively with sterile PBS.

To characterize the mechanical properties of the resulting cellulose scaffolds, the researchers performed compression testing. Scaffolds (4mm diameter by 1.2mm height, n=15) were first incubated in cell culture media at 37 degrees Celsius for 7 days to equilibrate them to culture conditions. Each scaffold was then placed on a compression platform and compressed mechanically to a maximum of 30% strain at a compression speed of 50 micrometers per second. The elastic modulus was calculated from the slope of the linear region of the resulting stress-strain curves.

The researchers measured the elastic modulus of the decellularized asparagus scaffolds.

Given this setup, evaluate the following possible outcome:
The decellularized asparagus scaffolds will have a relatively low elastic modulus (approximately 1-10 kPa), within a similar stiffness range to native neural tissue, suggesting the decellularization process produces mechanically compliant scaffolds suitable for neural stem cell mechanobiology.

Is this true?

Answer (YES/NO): NO